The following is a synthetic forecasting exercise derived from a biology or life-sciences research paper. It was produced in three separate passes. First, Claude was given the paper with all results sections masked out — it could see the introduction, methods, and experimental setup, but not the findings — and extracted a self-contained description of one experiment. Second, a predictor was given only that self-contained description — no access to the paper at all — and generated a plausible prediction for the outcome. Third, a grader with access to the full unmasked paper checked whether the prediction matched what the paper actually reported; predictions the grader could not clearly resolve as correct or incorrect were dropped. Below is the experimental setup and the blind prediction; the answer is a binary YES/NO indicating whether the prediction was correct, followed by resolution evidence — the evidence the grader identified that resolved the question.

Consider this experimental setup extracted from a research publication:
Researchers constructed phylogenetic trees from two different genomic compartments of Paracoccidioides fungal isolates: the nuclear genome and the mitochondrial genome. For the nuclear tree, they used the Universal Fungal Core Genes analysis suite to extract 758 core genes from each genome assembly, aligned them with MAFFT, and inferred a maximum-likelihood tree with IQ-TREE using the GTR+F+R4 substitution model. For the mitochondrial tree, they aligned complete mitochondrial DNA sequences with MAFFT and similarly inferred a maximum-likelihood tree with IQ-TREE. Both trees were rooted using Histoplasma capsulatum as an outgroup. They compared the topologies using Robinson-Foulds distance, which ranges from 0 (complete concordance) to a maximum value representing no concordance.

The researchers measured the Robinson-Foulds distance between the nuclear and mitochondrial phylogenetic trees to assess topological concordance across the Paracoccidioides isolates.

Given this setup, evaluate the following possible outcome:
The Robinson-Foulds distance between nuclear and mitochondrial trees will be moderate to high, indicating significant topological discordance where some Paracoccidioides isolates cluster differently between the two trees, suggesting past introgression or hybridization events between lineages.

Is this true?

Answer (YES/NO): YES